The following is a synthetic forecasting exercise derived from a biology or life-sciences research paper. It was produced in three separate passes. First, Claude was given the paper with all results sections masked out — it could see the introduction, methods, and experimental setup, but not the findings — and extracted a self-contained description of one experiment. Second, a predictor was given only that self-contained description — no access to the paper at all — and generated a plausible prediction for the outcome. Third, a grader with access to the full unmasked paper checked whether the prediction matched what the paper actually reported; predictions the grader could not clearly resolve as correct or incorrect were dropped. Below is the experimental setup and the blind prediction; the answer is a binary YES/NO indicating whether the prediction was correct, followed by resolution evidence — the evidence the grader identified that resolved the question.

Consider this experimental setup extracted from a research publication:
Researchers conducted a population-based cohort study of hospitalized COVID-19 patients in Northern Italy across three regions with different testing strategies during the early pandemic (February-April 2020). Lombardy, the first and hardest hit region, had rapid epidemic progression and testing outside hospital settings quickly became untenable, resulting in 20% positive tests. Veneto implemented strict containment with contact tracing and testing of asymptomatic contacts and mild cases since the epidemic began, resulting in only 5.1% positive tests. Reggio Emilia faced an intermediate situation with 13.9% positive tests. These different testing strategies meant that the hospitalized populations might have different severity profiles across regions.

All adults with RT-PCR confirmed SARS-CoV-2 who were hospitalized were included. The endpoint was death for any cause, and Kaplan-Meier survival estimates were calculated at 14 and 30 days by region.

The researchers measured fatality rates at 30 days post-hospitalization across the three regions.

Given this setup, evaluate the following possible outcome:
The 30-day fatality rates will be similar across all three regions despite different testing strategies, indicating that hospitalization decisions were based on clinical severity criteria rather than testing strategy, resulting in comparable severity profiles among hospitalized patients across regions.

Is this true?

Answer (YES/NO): YES